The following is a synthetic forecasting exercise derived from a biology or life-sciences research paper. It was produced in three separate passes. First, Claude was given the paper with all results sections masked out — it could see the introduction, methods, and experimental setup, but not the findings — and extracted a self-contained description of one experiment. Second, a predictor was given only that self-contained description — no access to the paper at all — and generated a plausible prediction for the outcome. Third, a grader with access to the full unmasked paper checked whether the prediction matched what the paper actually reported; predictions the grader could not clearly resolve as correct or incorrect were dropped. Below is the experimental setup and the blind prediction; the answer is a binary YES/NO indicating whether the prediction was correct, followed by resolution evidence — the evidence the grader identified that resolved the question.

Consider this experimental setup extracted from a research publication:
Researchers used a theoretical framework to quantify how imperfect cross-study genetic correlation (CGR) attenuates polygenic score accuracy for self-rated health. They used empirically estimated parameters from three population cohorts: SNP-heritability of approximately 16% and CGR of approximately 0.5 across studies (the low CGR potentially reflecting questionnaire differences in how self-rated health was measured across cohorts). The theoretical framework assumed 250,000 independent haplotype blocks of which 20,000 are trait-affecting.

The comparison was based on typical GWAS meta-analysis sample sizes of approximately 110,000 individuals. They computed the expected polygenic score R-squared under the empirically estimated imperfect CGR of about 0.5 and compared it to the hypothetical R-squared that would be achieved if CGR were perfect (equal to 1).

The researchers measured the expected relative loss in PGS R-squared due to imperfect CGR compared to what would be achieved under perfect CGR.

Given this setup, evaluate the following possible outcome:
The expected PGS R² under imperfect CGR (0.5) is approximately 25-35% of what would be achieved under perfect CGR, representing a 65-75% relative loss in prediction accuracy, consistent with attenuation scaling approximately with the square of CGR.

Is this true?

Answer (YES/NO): NO